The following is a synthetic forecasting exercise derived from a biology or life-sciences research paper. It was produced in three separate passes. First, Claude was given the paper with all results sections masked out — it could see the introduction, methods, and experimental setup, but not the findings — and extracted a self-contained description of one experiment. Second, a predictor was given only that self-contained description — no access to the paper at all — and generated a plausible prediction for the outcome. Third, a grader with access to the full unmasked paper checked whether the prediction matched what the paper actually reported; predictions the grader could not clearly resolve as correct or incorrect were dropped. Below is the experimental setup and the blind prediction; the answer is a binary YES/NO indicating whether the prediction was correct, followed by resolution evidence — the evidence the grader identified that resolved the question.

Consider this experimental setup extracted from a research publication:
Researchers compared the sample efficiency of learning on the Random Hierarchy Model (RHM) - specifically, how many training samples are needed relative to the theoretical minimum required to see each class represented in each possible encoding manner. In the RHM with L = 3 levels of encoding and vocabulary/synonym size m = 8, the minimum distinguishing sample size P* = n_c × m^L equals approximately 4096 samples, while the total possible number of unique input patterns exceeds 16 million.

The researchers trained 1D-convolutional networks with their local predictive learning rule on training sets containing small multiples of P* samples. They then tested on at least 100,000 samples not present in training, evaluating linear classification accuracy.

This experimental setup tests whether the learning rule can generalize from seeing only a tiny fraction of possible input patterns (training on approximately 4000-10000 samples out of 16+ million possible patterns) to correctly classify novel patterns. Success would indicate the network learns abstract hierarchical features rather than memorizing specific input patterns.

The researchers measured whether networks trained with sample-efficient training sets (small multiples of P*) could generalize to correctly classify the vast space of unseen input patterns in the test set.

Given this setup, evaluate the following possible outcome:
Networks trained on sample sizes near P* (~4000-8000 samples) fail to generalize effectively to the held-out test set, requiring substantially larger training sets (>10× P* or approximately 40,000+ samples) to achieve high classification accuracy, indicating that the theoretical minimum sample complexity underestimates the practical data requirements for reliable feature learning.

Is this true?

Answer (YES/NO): NO